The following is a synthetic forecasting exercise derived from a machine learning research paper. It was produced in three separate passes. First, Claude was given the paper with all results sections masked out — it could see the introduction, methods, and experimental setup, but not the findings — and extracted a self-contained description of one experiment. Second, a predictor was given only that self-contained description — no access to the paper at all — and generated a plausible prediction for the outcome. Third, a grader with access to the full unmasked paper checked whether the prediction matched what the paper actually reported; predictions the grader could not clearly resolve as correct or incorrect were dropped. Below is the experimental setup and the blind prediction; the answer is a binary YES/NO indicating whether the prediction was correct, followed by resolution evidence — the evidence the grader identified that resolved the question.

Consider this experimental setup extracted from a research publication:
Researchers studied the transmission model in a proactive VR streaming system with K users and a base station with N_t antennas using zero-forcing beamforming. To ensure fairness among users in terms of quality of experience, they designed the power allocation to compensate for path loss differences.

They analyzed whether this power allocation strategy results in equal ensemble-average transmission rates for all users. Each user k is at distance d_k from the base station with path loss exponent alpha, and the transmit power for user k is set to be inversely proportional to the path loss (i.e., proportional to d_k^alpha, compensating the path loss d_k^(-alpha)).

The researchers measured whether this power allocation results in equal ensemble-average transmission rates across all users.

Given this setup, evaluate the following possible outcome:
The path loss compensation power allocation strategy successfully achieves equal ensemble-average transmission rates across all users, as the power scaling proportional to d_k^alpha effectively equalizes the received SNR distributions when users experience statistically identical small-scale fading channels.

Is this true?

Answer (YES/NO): YES